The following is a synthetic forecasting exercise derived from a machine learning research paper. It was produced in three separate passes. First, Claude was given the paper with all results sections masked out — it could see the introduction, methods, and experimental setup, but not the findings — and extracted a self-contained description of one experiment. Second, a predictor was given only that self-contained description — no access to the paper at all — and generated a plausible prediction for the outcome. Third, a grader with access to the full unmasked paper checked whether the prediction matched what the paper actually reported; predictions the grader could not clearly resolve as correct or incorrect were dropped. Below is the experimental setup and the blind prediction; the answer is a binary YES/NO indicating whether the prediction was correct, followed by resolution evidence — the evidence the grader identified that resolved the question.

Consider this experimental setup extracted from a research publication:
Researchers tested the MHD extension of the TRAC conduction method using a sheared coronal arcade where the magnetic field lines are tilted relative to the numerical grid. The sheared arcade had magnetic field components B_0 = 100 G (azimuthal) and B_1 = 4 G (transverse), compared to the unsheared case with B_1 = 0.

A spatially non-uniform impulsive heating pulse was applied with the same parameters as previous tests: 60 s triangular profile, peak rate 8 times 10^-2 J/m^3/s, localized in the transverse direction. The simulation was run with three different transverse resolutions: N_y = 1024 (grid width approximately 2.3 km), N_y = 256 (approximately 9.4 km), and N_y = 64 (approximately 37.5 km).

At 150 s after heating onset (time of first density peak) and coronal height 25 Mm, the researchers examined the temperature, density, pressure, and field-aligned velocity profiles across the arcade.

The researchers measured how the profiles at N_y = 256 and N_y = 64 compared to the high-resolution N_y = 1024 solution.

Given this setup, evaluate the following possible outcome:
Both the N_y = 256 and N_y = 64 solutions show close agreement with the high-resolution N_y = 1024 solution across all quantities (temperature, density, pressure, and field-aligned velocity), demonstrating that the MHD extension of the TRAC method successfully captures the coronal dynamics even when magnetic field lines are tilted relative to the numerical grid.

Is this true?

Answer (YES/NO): NO